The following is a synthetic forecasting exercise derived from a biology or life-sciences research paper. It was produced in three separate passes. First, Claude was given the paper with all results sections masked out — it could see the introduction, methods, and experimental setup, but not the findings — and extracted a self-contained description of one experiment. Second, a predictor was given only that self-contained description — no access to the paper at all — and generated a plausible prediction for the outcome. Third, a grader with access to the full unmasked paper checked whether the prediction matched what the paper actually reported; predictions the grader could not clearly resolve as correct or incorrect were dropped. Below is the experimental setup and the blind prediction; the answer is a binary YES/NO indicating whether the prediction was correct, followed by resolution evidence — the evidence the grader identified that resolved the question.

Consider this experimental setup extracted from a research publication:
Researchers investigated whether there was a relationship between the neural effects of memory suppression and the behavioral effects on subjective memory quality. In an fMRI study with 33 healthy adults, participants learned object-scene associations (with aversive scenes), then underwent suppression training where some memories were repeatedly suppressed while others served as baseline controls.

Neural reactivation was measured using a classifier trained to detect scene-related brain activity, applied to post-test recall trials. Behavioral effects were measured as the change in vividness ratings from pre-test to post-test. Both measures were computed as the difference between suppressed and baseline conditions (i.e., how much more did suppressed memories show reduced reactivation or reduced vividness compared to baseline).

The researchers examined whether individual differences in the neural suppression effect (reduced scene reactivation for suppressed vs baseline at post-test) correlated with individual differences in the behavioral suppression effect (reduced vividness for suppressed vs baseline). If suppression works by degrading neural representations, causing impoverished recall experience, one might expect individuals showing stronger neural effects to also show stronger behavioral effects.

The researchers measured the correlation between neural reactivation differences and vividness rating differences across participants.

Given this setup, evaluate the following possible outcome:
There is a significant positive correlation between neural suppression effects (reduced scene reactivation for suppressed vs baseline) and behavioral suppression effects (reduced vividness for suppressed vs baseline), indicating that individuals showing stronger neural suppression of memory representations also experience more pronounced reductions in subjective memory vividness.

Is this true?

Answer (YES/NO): YES